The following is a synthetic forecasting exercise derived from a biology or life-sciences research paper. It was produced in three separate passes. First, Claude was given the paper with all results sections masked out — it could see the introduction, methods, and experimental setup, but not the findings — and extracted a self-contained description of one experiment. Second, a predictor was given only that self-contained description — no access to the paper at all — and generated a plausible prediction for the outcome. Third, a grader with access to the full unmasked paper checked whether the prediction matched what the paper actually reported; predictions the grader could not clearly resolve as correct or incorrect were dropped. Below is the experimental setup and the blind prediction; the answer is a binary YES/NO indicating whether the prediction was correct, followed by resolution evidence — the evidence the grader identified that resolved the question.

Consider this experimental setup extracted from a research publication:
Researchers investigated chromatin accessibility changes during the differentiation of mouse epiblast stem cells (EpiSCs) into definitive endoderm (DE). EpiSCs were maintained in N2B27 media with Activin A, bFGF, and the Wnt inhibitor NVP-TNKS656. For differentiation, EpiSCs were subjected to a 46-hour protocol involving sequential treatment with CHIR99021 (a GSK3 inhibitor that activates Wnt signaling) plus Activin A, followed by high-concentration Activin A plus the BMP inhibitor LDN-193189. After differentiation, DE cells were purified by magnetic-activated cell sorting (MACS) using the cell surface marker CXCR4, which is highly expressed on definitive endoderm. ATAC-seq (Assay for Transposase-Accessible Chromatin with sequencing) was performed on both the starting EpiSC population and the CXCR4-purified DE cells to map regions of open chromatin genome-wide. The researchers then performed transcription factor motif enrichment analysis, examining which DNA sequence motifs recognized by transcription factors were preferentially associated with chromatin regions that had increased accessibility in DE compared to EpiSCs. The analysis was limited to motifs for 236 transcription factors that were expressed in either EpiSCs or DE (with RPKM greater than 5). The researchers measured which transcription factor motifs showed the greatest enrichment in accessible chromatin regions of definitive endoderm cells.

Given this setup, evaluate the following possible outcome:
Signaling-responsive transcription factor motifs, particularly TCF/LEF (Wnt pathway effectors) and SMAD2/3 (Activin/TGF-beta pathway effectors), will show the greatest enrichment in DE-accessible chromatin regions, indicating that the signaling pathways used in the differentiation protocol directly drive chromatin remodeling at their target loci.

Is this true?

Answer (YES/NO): NO